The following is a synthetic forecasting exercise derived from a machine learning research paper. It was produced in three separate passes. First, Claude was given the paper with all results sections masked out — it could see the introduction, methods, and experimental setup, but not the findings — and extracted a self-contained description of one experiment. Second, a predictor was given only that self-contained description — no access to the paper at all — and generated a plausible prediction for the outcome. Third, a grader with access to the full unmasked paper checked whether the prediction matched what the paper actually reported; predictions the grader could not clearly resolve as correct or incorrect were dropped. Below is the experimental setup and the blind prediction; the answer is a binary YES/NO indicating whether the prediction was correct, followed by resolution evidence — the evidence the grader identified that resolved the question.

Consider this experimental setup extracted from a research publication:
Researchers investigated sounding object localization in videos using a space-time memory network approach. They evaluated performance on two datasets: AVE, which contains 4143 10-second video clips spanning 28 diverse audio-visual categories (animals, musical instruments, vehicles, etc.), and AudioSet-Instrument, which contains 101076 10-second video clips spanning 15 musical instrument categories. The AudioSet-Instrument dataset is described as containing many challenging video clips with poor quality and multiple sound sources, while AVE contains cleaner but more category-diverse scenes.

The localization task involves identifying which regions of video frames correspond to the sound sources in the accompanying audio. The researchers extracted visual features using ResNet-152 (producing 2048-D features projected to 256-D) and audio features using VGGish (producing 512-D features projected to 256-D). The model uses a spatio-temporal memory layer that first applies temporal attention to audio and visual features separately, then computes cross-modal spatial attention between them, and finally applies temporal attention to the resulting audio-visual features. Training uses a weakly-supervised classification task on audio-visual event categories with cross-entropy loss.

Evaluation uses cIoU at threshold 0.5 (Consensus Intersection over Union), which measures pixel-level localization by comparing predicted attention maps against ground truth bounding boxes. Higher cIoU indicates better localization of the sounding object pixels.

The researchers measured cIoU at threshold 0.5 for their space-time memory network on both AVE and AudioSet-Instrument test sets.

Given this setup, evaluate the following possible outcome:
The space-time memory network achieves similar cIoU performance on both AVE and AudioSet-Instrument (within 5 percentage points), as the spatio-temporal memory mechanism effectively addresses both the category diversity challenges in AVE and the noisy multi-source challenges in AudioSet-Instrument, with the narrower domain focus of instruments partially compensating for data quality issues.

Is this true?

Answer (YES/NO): NO